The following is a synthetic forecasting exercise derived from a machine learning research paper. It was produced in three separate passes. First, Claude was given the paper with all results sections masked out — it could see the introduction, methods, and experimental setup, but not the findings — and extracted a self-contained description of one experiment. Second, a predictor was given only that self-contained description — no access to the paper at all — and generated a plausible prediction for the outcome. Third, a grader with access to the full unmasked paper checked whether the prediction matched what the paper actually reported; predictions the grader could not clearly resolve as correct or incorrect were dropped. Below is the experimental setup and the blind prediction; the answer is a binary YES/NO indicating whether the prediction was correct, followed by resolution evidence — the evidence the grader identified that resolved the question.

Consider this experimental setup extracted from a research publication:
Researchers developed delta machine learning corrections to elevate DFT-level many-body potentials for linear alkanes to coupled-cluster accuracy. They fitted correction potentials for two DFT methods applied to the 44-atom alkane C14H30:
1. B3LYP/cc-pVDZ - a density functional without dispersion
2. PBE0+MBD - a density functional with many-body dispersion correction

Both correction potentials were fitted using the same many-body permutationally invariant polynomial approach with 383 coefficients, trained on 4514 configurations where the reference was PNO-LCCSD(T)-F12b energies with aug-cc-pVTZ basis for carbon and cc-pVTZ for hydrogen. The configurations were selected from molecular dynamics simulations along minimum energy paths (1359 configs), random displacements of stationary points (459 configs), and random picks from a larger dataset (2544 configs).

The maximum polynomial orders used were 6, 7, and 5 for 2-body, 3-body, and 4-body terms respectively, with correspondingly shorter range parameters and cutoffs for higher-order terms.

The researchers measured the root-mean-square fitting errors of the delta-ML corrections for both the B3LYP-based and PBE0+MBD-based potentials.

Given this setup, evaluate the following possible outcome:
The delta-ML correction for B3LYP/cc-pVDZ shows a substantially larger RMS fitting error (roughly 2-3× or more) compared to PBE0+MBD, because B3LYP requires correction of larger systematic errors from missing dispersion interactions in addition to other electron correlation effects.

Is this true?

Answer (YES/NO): NO